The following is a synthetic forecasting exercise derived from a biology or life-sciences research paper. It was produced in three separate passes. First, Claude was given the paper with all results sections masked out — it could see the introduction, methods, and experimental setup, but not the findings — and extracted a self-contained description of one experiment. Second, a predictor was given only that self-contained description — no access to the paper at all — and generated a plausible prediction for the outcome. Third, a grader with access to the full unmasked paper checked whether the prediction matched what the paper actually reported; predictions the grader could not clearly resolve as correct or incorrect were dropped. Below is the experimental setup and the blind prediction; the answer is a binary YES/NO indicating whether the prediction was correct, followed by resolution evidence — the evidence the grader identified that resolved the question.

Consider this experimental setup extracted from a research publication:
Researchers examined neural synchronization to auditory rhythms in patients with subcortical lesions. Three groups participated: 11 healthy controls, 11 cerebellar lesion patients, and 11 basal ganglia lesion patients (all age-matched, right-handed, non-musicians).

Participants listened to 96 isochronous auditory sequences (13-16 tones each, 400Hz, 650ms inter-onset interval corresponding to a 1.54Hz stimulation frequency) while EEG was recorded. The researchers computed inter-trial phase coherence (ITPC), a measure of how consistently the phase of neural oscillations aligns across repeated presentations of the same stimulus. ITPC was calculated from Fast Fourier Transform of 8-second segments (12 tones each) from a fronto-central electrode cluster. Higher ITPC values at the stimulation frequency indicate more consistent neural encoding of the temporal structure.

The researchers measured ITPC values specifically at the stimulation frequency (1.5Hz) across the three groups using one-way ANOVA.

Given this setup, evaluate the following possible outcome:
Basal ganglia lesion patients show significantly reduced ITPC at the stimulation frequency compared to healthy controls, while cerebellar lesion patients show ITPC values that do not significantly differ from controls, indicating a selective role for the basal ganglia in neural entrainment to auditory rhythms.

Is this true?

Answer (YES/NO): NO